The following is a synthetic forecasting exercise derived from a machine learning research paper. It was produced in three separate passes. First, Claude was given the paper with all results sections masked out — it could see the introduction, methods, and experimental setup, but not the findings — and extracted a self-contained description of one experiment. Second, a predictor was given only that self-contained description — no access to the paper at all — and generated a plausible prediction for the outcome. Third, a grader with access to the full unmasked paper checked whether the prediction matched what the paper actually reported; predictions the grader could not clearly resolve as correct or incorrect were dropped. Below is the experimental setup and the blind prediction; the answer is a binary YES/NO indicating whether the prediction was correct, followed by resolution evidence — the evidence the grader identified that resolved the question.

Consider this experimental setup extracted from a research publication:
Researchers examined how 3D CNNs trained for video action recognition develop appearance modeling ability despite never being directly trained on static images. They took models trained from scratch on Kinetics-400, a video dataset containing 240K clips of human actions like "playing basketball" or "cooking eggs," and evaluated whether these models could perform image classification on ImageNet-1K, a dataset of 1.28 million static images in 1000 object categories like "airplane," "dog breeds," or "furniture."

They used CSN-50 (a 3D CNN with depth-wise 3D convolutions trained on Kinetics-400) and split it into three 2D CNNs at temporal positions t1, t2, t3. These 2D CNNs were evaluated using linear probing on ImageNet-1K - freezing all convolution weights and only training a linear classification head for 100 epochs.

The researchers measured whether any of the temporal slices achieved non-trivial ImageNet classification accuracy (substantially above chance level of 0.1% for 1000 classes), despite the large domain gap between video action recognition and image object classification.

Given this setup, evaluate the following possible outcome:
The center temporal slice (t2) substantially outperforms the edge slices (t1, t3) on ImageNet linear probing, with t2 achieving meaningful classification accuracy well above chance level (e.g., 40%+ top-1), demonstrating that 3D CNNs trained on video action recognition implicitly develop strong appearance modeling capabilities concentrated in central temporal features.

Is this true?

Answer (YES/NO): NO